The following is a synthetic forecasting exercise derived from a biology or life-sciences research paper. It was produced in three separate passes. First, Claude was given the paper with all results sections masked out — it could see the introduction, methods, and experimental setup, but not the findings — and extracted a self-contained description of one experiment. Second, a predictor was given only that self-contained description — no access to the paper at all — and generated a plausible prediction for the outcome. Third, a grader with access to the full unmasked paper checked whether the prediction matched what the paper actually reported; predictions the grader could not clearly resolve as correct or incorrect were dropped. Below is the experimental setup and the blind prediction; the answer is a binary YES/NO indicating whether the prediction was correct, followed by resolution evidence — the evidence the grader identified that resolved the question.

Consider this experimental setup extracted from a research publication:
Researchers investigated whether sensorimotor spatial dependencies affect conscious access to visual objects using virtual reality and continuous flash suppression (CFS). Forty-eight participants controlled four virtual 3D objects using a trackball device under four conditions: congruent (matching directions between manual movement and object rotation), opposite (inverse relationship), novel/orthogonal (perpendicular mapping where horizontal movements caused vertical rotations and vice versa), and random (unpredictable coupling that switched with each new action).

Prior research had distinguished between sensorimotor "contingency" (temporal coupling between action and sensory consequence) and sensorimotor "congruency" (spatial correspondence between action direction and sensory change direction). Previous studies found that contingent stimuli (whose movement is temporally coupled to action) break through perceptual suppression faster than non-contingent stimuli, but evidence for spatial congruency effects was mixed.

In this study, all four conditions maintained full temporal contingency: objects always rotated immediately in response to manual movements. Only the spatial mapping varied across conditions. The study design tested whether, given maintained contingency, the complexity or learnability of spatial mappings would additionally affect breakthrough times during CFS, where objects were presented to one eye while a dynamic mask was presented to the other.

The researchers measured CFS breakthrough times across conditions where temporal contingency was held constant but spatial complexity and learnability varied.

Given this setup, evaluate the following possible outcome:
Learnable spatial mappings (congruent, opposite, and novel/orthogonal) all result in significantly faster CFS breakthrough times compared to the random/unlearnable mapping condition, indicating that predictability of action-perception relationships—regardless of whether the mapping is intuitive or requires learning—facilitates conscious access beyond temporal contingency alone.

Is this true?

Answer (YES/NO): NO